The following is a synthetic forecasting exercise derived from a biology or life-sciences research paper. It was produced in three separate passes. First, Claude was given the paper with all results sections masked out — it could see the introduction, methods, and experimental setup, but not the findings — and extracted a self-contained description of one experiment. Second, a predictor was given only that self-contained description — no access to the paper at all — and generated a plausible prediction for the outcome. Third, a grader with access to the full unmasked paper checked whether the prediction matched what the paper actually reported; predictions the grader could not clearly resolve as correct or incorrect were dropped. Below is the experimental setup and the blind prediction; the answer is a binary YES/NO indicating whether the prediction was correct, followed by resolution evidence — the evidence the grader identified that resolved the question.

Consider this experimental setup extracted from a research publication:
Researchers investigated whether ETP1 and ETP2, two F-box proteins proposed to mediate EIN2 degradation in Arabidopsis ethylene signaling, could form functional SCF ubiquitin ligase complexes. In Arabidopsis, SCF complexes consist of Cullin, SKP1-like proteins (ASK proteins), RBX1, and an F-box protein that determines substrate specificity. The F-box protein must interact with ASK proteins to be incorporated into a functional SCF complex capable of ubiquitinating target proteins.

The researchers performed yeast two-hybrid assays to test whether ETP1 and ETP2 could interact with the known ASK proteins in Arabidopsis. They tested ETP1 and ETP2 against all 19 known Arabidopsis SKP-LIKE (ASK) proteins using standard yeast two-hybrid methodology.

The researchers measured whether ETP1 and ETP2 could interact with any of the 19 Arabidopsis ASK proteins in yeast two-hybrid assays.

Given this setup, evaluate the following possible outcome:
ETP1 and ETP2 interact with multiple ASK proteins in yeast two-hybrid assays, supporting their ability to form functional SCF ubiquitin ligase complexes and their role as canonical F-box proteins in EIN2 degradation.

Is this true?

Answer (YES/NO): NO